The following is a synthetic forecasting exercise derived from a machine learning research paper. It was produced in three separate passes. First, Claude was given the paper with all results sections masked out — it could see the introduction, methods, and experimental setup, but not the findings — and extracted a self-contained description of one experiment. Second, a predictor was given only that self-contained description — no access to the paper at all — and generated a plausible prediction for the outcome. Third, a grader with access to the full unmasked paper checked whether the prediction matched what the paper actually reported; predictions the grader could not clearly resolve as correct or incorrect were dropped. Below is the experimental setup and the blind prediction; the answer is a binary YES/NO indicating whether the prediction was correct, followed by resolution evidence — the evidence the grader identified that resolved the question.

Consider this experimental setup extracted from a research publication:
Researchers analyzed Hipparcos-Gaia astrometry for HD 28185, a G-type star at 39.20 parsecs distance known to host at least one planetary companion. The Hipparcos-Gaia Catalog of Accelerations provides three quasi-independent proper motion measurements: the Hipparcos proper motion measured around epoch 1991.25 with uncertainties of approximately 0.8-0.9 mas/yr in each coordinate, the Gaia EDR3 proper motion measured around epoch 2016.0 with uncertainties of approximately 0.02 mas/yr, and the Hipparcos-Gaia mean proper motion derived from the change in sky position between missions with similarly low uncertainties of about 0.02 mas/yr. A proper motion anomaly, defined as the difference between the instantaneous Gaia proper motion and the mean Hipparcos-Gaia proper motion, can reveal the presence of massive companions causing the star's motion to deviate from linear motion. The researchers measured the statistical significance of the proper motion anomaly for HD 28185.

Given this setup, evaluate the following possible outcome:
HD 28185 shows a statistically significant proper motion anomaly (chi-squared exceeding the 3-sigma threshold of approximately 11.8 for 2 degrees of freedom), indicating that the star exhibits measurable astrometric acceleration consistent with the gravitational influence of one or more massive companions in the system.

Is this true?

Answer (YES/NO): YES